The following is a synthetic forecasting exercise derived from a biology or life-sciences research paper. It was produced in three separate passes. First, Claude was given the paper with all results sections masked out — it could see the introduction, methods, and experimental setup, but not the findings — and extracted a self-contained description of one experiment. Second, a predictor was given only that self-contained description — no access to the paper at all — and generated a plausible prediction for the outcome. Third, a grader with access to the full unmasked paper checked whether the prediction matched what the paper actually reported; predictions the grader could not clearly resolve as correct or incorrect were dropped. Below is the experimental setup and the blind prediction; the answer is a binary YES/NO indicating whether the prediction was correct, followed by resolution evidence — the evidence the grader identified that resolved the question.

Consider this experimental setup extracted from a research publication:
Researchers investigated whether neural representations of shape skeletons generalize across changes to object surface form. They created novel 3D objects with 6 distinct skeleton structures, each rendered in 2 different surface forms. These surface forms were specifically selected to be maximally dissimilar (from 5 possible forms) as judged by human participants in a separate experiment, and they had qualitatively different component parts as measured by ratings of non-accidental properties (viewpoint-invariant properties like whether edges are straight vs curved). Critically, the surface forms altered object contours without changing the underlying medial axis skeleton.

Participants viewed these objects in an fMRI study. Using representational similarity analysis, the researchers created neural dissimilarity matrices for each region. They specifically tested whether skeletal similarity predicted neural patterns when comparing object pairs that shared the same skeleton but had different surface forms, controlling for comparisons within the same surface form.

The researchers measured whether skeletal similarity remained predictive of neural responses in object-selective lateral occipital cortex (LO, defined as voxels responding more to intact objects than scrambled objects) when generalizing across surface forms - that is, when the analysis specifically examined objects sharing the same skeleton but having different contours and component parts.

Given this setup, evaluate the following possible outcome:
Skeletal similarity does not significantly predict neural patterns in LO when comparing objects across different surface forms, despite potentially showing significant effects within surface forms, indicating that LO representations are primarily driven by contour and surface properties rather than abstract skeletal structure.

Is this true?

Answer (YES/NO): NO